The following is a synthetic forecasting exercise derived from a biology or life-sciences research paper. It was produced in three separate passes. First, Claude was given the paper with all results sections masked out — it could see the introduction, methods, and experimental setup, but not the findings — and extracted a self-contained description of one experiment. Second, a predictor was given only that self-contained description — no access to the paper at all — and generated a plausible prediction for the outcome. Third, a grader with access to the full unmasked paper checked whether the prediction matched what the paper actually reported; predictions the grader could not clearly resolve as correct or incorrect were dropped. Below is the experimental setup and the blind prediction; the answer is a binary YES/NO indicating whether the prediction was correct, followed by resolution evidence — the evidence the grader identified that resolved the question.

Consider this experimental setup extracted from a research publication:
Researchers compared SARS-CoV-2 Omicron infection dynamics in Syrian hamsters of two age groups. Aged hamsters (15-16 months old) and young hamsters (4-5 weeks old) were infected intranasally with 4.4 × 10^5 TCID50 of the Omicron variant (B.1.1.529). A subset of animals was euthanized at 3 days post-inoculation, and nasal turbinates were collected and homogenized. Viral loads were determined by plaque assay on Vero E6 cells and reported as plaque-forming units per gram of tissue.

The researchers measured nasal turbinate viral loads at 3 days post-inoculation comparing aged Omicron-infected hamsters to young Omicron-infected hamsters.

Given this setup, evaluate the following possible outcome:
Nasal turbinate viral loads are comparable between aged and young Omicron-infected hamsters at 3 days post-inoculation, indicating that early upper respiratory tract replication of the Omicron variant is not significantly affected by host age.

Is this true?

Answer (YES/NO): YES